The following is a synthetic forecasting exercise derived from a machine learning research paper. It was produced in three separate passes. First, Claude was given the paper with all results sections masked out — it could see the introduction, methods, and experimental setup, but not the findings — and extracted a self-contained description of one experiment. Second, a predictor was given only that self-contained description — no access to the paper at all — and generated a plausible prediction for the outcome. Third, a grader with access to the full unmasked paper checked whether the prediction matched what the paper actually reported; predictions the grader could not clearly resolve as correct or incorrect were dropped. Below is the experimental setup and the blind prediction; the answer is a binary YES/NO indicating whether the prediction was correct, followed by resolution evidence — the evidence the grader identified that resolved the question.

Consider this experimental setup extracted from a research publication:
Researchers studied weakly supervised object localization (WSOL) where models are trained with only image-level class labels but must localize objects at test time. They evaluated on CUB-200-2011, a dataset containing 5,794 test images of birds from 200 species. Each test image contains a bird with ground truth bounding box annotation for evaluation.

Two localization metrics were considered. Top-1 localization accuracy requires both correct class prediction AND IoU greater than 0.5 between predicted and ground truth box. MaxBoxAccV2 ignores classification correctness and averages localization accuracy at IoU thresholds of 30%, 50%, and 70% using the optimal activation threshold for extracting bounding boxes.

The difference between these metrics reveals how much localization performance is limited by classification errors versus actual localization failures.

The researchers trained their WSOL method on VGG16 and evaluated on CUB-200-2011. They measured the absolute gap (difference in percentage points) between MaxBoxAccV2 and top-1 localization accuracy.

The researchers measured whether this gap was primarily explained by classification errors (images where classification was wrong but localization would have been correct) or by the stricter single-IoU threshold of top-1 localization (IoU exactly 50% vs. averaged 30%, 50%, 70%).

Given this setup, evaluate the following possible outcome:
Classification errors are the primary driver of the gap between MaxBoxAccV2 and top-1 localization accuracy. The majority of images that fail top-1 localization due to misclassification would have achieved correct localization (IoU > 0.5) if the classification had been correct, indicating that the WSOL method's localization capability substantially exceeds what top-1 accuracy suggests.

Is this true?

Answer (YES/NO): YES